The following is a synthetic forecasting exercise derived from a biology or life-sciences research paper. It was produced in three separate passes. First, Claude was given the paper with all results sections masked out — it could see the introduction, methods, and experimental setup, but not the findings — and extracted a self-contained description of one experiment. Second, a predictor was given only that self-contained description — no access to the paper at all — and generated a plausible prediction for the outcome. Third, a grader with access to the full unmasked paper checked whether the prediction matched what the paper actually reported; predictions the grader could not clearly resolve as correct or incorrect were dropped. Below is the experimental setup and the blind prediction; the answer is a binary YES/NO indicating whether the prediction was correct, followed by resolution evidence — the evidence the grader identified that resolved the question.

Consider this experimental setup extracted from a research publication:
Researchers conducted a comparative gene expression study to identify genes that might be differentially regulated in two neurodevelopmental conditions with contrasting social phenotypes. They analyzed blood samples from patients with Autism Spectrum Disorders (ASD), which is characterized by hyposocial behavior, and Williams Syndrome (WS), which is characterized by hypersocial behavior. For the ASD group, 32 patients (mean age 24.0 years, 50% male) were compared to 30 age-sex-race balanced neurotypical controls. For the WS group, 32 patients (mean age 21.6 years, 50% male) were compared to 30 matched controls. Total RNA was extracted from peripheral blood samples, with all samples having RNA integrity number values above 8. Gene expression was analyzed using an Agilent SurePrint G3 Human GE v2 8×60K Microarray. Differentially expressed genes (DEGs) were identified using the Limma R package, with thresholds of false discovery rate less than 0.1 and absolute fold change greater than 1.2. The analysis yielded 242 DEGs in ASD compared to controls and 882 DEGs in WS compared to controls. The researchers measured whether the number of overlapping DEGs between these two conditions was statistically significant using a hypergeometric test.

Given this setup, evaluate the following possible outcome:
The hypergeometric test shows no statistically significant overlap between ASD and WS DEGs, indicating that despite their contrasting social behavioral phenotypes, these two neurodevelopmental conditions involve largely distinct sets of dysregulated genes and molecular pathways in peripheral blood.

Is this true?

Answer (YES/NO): NO